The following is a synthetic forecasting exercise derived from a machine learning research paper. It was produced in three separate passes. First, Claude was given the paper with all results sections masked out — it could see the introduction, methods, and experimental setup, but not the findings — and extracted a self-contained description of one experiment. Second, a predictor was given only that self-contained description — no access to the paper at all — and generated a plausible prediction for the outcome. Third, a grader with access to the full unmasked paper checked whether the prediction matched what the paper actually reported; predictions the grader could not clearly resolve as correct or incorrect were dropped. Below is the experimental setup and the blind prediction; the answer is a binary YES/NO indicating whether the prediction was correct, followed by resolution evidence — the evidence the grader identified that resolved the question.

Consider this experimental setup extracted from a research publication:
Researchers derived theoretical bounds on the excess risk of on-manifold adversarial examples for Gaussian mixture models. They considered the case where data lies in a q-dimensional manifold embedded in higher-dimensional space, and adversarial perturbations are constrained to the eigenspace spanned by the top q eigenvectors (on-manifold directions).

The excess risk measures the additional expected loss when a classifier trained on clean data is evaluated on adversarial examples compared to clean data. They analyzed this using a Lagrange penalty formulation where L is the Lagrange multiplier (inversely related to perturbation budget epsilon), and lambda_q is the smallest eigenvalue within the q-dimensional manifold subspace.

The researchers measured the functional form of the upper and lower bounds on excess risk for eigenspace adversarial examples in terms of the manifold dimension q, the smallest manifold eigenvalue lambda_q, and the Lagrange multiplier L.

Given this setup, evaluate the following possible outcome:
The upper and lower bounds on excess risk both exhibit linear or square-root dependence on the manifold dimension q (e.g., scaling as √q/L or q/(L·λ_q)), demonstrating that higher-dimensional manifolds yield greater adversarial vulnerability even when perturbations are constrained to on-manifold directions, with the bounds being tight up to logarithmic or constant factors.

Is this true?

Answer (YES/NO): NO